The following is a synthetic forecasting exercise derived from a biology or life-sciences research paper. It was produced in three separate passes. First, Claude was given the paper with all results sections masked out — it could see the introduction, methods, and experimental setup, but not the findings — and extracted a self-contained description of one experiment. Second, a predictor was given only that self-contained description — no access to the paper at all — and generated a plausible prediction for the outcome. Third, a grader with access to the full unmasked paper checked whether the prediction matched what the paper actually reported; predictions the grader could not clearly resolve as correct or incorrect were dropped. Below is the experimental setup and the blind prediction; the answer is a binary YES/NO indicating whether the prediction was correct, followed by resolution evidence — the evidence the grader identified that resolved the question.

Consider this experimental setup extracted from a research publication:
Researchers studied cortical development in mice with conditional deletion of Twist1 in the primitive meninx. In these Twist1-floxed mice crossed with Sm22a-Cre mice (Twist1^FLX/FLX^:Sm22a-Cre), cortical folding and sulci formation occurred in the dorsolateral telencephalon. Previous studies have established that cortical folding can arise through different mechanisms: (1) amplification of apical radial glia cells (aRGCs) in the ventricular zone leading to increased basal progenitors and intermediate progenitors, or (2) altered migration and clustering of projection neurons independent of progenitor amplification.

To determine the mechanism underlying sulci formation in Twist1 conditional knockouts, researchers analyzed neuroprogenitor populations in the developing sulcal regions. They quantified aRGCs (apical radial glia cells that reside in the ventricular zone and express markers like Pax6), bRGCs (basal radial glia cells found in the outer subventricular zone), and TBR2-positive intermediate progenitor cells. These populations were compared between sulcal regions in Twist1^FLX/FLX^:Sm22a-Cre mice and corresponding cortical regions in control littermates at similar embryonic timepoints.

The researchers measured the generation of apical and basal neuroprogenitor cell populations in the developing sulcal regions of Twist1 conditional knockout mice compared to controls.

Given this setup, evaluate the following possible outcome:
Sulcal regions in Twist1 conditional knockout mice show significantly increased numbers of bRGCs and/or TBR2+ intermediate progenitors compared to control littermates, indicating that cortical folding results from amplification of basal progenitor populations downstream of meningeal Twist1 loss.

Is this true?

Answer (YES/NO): NO